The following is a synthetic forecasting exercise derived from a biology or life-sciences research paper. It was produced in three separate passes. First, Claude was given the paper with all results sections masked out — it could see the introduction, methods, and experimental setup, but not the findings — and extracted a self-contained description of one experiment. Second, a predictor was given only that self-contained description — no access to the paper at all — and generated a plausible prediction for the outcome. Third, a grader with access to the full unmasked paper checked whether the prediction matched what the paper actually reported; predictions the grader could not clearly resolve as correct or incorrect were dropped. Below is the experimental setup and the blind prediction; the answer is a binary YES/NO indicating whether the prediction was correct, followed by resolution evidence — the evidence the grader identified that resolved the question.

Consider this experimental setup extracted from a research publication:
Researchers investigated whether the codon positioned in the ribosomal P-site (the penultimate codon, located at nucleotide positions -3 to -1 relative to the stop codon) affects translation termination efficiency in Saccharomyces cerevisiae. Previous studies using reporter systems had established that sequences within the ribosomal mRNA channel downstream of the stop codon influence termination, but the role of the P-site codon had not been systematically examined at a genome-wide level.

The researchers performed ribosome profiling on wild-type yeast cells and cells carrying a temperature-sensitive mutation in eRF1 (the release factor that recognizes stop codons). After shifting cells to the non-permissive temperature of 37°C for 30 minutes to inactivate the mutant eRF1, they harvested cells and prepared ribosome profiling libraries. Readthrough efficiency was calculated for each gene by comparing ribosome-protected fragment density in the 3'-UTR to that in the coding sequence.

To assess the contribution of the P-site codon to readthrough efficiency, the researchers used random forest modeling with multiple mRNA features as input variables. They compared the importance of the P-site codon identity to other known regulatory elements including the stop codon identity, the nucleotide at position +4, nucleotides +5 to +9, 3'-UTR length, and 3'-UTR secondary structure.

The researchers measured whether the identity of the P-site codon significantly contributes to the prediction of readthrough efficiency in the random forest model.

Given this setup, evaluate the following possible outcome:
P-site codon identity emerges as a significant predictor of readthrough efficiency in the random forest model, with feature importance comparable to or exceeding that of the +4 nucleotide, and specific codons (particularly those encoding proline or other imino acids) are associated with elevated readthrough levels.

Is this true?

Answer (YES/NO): NO